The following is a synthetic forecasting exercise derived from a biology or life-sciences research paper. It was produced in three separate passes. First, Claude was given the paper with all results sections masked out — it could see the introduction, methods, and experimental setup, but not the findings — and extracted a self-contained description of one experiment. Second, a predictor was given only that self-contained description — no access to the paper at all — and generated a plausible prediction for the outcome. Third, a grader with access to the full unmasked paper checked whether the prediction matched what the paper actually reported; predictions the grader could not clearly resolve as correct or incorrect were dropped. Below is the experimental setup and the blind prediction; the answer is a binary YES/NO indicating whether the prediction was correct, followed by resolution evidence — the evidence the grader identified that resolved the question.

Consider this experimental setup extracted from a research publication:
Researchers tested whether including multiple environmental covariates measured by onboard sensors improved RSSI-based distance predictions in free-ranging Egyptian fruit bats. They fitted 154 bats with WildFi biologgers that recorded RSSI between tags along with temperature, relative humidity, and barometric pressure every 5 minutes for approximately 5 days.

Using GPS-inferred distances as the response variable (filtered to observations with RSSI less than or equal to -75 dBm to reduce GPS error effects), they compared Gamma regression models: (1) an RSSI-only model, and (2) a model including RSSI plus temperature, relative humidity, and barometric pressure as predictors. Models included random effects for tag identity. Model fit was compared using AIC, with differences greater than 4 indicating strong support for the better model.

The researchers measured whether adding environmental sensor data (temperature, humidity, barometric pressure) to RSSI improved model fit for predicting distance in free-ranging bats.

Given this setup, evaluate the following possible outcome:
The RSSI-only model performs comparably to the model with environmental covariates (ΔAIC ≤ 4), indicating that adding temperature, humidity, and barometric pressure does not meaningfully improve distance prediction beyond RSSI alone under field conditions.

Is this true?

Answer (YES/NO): NO